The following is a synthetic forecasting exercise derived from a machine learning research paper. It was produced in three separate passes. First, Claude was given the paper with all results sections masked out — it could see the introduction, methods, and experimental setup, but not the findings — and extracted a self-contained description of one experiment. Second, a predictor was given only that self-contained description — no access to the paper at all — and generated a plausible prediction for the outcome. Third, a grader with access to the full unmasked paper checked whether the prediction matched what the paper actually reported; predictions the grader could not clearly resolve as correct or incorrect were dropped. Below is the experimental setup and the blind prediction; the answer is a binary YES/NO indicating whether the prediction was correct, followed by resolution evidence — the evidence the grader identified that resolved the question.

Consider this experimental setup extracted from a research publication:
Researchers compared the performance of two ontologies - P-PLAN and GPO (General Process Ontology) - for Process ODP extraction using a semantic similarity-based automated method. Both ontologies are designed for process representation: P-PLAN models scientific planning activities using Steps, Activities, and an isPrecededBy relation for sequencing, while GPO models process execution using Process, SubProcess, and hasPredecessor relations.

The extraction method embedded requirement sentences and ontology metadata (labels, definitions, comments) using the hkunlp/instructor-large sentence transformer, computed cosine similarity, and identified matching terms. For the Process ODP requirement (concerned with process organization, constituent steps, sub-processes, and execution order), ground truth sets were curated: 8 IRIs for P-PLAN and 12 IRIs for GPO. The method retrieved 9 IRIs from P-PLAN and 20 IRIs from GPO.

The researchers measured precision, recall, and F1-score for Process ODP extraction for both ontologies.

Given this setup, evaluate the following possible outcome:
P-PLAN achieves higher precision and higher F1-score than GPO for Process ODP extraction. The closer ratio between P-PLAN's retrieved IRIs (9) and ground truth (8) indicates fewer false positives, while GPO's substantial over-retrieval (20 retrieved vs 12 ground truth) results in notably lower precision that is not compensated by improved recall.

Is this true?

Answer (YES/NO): YES